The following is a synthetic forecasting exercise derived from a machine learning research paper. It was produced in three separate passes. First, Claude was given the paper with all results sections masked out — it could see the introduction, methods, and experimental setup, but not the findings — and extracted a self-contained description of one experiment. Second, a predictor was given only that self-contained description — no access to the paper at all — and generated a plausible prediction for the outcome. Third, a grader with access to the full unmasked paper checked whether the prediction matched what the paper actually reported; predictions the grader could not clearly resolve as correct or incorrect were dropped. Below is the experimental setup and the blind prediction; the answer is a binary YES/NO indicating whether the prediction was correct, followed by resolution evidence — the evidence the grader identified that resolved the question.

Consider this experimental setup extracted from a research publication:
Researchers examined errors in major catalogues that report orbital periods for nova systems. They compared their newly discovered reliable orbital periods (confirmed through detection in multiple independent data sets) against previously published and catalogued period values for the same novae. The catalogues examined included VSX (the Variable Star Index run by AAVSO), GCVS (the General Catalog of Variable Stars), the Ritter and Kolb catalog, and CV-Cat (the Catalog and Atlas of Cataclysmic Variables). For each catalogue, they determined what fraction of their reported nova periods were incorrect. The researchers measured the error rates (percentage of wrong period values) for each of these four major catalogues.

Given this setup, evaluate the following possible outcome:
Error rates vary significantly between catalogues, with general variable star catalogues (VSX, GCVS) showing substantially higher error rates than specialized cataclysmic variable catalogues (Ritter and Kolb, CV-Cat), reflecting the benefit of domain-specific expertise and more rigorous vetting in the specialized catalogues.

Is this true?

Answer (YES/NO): NO